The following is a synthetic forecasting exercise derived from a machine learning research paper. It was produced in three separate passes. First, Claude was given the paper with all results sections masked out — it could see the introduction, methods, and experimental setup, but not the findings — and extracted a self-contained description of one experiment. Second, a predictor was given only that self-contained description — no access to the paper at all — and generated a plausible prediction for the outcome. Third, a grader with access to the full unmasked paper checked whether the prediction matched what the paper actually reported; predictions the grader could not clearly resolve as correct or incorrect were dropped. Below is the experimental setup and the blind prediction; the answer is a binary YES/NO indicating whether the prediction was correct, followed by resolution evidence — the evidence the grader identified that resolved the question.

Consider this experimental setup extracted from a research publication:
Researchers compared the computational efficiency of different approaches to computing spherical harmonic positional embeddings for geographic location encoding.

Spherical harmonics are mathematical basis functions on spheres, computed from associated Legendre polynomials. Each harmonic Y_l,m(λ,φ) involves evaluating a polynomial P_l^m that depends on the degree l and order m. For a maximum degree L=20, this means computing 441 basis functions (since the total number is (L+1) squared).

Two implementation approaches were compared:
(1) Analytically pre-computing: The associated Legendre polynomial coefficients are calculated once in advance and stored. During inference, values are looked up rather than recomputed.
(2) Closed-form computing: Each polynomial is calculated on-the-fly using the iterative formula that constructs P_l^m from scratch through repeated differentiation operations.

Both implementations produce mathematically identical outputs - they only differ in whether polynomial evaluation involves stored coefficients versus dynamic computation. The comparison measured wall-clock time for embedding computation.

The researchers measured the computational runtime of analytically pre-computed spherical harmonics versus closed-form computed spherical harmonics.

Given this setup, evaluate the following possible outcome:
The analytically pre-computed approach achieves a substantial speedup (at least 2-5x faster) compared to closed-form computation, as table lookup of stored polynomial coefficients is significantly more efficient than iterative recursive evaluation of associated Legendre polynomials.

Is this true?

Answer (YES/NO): YES